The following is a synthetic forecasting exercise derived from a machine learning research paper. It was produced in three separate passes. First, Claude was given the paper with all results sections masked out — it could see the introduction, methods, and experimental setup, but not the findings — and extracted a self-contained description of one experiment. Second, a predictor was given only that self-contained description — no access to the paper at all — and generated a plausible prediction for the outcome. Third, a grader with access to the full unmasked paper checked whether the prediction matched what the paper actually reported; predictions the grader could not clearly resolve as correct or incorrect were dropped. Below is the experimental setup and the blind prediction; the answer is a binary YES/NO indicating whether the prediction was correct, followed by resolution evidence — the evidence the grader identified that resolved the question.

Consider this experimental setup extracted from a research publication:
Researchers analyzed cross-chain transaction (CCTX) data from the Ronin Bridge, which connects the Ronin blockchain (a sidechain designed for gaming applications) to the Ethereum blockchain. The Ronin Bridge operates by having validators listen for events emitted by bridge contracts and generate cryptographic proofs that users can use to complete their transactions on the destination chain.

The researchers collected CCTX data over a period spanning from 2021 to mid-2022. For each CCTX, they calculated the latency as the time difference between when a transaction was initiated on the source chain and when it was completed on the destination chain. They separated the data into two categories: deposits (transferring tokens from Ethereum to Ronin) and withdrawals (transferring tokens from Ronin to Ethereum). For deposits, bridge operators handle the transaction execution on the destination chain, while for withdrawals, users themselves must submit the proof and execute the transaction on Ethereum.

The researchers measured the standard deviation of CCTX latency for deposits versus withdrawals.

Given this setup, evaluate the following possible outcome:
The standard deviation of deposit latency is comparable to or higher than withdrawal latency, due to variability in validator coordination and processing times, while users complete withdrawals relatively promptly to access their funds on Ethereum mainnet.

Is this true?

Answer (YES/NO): NO